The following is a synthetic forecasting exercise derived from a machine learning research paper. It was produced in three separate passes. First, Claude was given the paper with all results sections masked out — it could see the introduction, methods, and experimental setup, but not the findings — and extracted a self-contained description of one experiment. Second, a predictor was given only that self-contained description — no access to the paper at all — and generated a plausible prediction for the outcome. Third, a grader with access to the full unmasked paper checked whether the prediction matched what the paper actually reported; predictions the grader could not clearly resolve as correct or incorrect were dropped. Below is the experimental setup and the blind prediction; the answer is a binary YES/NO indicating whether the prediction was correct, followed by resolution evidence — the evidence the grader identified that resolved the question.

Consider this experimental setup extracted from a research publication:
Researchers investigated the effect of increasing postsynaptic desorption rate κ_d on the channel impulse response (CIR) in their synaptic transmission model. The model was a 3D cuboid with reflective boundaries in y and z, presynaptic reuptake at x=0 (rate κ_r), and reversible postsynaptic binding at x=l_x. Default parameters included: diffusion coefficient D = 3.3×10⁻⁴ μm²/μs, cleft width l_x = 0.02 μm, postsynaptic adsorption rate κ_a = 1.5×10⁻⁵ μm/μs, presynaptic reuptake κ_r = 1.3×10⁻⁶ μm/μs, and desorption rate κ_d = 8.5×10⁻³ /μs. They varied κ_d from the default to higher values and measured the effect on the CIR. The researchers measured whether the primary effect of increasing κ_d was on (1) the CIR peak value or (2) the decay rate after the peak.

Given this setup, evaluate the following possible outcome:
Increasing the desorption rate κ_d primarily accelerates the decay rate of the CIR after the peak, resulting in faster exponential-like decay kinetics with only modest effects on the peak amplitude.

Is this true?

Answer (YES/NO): NO